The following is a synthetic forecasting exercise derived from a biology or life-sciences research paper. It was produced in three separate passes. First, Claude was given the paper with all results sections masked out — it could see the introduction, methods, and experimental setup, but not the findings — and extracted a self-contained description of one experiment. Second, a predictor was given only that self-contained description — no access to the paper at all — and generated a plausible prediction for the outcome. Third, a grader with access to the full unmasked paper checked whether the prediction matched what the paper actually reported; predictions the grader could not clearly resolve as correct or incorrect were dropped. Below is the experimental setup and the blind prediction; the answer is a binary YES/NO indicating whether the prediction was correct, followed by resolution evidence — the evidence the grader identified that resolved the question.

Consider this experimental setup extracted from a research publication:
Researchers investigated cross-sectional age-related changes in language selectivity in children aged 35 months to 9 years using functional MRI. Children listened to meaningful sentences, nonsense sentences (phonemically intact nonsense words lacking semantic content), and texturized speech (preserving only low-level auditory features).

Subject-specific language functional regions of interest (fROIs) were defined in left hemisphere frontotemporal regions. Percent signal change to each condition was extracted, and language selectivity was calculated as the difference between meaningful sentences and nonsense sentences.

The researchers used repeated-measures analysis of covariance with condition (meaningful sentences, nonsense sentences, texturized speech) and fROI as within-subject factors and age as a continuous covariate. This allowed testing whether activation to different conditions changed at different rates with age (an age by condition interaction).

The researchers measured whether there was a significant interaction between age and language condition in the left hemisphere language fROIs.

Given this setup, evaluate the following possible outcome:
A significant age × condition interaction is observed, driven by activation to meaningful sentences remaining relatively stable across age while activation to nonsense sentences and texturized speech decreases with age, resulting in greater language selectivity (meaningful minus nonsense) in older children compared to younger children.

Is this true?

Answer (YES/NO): NO